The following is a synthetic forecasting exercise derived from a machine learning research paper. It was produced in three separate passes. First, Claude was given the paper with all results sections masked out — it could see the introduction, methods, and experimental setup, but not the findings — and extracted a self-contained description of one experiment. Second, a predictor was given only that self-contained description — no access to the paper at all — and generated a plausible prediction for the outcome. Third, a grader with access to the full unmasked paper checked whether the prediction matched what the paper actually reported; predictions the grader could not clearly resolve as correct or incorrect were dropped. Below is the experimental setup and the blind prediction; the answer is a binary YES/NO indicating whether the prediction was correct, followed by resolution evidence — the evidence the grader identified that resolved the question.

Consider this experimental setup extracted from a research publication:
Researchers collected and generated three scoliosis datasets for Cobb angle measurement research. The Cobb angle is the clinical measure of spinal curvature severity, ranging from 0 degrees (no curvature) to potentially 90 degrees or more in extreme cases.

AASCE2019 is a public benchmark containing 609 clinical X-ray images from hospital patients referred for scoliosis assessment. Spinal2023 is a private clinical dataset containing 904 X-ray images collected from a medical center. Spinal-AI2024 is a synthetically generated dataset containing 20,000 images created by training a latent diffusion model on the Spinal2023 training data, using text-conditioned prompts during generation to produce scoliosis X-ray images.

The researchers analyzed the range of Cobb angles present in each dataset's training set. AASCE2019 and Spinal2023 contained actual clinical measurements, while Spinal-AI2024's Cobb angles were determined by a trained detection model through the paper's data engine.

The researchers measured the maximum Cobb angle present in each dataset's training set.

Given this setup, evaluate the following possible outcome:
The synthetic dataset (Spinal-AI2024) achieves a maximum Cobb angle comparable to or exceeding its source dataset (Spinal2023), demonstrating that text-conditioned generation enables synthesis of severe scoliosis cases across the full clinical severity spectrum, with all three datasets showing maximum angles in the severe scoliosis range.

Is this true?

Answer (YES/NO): YES